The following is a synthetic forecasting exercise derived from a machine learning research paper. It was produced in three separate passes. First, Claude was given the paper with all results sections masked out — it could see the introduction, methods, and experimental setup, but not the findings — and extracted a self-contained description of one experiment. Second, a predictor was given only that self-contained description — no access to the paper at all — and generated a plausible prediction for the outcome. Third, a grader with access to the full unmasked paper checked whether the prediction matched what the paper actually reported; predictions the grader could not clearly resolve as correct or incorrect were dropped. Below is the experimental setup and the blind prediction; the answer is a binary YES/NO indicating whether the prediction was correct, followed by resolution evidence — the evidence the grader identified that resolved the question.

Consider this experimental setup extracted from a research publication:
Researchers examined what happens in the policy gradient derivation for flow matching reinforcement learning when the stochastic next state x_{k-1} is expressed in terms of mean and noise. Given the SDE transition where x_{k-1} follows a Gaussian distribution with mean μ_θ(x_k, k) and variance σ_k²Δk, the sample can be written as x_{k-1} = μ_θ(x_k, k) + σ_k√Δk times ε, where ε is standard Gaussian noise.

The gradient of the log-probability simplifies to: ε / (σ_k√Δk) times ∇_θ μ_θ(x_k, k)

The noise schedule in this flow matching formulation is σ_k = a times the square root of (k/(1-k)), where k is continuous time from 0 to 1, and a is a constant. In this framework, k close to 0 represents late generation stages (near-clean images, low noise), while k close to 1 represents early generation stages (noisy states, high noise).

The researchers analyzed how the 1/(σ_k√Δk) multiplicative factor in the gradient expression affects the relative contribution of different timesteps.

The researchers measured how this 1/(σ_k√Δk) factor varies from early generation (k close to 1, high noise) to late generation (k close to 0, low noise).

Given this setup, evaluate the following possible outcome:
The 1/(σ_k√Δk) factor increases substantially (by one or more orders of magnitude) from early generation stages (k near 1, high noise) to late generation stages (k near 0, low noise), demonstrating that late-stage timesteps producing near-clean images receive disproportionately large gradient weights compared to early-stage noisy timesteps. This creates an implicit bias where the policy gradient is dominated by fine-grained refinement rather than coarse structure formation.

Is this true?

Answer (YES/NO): YES